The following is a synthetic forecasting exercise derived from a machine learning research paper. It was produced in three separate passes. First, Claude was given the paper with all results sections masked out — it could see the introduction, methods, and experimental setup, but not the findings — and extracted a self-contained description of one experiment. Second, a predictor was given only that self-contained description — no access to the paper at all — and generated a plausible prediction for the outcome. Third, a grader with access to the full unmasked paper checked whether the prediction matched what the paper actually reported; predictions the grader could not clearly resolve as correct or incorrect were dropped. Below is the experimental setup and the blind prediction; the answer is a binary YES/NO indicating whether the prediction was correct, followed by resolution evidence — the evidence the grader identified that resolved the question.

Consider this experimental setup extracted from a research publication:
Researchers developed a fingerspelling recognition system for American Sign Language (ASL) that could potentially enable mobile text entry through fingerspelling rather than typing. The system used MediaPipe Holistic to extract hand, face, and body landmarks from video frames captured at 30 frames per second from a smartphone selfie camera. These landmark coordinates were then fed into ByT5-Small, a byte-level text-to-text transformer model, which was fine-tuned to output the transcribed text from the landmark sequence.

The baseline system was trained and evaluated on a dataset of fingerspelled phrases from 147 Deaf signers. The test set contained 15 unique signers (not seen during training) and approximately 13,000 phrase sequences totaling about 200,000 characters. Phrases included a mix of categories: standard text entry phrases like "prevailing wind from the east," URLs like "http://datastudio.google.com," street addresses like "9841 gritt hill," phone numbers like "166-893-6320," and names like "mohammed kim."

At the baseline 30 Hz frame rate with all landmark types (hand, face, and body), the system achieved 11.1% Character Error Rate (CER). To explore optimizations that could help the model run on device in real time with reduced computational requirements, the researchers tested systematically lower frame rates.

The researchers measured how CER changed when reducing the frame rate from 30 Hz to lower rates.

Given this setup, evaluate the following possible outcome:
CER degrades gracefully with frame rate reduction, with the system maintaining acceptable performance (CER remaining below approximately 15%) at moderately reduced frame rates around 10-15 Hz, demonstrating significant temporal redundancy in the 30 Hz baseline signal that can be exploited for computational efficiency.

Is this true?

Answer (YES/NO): YES